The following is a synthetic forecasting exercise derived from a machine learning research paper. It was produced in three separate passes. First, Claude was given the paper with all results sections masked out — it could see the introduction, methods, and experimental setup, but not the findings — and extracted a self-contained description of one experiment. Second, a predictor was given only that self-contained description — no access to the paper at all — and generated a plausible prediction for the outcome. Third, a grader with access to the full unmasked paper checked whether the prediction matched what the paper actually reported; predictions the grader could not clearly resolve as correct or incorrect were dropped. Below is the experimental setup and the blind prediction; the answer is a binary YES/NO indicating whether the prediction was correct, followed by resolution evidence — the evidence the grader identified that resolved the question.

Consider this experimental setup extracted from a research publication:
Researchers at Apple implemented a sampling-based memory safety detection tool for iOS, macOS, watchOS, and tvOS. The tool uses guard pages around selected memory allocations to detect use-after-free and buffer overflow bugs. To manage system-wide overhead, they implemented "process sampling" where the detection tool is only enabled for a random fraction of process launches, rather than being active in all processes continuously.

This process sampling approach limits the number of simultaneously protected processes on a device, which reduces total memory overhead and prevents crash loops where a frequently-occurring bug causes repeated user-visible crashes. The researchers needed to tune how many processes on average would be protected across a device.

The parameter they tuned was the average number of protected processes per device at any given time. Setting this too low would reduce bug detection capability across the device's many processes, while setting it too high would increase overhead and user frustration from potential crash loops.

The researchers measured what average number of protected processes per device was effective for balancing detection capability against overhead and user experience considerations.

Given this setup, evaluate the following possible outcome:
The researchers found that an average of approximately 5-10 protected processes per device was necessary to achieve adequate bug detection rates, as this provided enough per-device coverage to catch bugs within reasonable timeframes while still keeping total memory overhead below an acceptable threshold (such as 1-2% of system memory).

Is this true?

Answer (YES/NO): NO